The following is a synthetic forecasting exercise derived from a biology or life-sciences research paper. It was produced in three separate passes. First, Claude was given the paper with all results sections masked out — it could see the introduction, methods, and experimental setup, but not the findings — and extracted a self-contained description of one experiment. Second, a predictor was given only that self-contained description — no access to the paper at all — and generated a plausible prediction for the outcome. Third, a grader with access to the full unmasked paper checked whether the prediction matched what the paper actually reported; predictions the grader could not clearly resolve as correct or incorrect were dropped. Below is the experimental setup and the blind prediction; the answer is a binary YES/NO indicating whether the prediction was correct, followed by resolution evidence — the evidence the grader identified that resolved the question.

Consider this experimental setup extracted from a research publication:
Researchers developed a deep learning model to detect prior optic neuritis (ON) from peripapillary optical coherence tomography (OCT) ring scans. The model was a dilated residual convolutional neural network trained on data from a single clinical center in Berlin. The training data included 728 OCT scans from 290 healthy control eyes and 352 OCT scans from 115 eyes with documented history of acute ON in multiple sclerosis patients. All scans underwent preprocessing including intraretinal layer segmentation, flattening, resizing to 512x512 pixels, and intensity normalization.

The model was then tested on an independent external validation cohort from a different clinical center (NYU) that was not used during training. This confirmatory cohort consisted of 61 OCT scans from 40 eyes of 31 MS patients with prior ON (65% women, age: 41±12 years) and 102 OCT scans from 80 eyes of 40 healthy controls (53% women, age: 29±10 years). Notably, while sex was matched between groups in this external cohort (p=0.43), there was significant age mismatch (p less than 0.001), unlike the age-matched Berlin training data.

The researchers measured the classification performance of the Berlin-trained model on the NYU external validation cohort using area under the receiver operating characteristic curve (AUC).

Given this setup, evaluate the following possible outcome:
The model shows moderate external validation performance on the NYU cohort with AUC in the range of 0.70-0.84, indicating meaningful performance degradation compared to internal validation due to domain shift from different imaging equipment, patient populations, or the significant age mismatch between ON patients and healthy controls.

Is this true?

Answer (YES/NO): NO